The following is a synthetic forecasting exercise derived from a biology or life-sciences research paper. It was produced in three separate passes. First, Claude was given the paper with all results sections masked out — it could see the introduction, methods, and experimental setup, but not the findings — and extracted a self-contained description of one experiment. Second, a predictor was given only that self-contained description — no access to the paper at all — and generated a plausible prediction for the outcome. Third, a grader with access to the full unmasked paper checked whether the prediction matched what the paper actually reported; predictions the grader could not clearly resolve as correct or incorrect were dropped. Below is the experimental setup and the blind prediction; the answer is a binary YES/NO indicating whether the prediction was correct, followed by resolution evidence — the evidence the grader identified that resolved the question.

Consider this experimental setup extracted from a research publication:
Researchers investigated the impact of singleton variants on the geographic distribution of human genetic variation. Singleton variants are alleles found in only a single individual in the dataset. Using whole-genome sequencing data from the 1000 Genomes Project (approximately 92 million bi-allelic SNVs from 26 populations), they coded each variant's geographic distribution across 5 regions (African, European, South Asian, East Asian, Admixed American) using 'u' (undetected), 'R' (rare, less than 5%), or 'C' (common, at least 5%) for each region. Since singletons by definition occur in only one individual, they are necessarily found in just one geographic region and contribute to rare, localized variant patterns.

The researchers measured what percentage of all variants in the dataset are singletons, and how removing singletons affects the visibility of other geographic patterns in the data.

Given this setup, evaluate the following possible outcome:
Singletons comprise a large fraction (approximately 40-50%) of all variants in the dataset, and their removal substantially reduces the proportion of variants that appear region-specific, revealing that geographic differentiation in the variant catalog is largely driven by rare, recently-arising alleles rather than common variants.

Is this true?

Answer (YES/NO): YES